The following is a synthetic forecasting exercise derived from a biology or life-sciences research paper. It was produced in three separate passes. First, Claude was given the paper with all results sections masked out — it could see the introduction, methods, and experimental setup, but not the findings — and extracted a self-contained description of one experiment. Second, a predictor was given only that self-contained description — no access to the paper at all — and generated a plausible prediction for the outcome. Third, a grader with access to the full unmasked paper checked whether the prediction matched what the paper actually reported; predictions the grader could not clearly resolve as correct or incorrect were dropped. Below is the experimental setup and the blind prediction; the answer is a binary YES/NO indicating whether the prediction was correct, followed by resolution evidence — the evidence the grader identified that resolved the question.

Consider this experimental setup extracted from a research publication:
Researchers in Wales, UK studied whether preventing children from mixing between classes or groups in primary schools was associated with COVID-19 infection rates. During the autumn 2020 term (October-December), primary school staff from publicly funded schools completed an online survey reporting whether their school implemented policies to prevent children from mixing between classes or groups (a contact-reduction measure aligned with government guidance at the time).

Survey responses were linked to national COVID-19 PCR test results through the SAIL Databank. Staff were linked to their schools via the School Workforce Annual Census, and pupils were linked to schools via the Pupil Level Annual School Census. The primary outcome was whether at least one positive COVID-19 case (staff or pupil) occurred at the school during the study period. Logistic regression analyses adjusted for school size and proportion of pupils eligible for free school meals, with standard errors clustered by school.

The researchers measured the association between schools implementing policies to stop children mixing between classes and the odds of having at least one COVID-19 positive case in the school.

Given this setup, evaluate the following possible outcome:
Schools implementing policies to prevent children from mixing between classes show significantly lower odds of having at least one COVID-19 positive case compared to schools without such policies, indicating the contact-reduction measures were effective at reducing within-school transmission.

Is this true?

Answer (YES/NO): NO